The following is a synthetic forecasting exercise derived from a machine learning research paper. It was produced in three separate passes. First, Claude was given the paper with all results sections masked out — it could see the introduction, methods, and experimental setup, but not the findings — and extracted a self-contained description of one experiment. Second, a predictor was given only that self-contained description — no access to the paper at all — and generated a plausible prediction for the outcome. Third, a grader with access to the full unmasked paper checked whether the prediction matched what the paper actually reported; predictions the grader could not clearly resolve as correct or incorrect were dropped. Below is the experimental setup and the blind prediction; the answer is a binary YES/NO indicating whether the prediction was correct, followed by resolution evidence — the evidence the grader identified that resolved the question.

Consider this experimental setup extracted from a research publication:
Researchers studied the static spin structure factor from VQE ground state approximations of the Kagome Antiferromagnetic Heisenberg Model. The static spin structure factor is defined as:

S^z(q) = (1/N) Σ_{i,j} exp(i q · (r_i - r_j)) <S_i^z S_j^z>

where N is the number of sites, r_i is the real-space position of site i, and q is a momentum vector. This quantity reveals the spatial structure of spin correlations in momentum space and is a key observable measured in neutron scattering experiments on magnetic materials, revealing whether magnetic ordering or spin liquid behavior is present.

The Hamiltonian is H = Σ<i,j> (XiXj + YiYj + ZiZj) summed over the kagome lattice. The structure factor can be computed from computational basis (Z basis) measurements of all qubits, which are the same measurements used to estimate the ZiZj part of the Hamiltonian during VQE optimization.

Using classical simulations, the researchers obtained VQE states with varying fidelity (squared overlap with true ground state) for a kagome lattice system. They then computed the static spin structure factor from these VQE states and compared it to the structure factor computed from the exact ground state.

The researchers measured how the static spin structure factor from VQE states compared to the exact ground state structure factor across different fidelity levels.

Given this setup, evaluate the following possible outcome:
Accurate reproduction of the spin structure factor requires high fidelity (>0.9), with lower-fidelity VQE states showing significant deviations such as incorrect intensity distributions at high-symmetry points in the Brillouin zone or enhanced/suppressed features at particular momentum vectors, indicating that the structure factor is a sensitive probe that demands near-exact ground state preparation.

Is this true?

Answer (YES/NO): NO